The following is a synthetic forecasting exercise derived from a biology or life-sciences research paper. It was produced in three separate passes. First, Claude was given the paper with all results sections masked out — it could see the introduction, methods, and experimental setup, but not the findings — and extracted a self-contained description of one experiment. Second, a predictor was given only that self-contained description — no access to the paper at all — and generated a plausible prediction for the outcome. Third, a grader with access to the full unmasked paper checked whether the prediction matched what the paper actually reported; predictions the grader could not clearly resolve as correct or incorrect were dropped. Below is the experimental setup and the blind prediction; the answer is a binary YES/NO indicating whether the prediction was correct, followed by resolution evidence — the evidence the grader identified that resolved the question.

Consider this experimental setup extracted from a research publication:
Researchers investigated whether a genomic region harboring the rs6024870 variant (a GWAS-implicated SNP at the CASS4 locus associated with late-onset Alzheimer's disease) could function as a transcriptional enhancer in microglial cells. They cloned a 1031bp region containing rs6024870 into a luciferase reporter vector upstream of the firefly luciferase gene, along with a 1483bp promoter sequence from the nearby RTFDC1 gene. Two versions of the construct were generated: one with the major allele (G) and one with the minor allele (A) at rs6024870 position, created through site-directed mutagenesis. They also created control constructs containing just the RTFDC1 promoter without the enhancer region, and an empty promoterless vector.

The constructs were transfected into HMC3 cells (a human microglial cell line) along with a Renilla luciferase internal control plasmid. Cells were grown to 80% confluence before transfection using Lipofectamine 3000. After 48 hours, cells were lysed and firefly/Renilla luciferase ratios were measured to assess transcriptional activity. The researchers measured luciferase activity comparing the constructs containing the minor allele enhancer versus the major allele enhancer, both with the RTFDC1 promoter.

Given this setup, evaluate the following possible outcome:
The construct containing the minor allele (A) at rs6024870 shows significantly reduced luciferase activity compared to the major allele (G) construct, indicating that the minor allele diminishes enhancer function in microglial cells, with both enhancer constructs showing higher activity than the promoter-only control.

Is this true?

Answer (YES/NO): NO